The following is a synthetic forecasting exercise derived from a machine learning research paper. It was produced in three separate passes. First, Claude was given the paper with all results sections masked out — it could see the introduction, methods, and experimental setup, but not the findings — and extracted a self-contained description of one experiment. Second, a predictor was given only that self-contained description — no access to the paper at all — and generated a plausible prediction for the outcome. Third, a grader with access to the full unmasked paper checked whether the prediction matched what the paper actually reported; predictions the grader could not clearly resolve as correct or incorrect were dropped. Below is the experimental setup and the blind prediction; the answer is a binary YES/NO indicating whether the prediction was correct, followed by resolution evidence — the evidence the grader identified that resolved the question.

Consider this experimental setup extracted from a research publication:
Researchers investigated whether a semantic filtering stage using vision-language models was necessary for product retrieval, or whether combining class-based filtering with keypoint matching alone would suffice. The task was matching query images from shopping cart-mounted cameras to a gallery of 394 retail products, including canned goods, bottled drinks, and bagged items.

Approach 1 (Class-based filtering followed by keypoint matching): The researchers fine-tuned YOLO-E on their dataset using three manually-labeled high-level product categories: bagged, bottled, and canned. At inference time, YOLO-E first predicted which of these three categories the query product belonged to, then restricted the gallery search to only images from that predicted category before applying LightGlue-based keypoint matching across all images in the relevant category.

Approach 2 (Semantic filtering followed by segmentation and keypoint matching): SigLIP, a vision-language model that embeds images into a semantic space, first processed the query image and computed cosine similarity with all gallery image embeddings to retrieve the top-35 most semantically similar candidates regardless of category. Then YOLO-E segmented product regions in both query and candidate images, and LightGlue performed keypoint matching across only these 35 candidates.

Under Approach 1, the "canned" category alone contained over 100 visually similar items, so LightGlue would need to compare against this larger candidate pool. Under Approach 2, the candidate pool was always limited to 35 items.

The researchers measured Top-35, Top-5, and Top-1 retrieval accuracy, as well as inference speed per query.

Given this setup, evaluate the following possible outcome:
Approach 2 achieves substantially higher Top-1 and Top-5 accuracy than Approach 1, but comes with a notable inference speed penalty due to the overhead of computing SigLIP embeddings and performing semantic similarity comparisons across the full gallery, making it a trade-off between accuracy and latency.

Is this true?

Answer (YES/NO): NO